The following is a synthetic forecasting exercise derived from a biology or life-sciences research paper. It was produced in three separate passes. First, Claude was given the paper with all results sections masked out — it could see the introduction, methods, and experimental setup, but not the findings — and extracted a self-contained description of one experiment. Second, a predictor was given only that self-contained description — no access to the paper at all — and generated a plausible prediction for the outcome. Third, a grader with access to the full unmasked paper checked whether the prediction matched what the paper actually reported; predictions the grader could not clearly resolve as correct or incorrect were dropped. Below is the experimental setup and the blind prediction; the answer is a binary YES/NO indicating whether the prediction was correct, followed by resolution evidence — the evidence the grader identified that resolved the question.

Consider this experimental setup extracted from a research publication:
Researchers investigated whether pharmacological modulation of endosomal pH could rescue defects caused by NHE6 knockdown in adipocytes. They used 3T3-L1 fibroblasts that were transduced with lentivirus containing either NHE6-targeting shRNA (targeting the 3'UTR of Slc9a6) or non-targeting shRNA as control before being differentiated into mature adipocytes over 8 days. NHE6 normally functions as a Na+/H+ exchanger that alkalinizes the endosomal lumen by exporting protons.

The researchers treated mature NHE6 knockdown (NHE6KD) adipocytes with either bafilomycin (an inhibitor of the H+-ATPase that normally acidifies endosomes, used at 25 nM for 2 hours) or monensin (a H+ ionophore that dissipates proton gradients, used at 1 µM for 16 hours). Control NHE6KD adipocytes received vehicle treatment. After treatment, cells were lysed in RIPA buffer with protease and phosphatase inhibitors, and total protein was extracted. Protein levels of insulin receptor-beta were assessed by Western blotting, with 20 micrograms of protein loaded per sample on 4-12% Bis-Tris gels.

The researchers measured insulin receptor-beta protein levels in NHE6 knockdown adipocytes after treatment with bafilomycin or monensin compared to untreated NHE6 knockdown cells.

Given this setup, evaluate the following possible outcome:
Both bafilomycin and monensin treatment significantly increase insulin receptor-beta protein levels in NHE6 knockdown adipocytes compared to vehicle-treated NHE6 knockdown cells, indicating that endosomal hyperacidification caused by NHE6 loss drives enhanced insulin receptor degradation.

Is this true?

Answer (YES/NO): YES